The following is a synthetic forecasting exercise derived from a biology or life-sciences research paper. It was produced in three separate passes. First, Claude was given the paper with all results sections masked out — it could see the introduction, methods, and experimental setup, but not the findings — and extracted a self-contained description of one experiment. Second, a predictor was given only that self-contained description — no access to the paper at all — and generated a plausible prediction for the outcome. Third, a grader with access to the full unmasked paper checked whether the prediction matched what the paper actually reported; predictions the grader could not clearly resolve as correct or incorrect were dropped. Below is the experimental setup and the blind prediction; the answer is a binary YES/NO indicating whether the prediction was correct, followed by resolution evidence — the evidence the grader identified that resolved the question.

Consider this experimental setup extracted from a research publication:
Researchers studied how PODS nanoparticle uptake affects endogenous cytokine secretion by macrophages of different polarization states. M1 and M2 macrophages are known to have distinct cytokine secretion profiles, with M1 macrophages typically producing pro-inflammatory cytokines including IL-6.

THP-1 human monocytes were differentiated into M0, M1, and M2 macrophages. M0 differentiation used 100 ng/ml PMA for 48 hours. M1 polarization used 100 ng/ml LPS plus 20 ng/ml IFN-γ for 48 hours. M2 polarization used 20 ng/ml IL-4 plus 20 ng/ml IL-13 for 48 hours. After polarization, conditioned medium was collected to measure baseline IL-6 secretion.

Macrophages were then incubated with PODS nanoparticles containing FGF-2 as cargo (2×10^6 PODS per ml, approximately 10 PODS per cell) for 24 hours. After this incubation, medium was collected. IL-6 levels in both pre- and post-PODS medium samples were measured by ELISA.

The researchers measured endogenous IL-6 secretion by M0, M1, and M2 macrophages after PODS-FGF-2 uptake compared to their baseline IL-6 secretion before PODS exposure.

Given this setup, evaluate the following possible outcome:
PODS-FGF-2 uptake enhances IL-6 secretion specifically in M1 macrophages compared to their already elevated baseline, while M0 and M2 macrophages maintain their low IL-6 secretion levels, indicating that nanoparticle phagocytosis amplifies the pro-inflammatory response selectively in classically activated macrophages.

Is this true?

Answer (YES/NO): NO